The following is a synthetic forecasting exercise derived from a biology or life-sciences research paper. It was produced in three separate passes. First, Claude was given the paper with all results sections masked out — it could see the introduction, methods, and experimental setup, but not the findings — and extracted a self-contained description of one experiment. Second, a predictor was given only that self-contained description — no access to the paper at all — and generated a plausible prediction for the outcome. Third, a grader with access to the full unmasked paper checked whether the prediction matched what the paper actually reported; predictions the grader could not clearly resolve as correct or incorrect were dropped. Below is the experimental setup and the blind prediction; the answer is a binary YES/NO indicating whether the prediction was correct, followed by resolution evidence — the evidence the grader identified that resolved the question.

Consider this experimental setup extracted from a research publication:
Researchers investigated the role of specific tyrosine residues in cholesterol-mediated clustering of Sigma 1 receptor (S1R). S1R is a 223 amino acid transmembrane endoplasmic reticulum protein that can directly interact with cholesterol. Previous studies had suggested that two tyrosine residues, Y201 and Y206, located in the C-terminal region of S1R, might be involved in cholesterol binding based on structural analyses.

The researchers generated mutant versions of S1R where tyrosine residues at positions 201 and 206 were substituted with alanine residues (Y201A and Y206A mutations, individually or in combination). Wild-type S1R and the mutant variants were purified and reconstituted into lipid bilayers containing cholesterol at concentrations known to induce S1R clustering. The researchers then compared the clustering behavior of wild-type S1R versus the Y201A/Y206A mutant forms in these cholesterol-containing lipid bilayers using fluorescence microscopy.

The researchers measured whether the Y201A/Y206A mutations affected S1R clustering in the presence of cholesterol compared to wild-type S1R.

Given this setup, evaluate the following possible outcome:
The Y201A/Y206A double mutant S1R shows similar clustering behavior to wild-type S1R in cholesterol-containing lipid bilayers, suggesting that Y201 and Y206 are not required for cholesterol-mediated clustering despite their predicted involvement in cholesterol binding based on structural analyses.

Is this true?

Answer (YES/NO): YES